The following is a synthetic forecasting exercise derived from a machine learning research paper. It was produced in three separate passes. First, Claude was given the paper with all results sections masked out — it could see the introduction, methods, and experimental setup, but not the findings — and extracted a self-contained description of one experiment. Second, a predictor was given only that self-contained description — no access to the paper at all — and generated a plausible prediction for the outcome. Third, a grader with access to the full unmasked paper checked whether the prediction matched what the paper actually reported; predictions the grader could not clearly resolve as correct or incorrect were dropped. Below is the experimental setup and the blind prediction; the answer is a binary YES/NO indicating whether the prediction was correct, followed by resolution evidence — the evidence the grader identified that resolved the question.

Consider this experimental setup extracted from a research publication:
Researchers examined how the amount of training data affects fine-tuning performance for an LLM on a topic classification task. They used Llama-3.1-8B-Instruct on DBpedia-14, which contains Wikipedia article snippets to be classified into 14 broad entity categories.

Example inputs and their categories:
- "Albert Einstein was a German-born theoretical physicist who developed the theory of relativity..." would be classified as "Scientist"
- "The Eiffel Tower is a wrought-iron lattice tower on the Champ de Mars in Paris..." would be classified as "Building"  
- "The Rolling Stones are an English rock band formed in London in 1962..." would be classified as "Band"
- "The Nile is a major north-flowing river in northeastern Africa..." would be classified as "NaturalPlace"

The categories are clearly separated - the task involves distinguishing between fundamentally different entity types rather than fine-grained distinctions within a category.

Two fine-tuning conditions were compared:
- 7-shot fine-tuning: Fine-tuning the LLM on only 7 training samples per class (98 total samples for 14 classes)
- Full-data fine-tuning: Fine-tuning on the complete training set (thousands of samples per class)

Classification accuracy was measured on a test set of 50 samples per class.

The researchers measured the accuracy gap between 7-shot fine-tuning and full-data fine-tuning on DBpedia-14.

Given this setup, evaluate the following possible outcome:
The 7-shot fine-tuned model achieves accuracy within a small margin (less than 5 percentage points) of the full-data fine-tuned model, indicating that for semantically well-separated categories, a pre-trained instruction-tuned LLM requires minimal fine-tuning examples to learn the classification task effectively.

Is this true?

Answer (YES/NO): NO